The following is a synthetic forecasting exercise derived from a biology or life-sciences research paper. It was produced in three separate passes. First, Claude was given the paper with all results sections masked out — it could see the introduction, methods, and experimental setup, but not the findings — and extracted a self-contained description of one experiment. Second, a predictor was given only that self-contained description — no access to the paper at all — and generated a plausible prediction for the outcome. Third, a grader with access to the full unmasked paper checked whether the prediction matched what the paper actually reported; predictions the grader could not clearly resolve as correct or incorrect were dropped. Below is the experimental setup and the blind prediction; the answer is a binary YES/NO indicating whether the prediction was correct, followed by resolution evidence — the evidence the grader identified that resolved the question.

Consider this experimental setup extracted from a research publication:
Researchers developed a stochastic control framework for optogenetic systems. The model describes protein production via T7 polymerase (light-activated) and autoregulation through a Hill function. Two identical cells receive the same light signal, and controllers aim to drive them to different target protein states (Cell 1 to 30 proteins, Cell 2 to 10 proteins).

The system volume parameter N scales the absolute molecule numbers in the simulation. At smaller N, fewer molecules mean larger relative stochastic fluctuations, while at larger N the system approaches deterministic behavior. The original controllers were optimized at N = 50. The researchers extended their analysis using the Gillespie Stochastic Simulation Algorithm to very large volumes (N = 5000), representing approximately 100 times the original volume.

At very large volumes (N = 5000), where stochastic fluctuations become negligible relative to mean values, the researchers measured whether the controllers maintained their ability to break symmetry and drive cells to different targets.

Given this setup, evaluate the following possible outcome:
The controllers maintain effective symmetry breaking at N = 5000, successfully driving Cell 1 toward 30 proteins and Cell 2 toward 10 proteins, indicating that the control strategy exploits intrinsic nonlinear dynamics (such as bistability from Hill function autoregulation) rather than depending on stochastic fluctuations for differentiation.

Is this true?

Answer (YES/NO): NO